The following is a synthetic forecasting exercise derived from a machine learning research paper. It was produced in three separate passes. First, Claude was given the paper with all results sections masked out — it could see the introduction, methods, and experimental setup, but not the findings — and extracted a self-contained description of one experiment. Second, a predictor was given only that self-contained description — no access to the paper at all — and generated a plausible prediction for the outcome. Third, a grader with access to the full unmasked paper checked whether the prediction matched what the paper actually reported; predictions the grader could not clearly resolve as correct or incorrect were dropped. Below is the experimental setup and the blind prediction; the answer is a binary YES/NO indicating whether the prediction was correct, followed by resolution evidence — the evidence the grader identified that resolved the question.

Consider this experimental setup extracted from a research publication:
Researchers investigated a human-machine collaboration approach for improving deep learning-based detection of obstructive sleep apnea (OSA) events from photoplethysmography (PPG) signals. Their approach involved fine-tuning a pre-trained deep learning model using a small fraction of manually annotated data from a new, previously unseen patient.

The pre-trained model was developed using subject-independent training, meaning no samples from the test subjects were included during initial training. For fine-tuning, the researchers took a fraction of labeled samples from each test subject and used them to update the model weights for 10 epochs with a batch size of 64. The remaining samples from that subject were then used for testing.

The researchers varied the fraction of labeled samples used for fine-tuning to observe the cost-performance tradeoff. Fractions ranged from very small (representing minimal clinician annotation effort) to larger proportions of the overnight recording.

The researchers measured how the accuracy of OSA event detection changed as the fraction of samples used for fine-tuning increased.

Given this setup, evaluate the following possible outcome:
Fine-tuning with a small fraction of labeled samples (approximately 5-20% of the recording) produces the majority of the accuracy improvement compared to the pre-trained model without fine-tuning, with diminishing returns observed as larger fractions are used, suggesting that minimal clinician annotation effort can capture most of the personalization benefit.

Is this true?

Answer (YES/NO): NO